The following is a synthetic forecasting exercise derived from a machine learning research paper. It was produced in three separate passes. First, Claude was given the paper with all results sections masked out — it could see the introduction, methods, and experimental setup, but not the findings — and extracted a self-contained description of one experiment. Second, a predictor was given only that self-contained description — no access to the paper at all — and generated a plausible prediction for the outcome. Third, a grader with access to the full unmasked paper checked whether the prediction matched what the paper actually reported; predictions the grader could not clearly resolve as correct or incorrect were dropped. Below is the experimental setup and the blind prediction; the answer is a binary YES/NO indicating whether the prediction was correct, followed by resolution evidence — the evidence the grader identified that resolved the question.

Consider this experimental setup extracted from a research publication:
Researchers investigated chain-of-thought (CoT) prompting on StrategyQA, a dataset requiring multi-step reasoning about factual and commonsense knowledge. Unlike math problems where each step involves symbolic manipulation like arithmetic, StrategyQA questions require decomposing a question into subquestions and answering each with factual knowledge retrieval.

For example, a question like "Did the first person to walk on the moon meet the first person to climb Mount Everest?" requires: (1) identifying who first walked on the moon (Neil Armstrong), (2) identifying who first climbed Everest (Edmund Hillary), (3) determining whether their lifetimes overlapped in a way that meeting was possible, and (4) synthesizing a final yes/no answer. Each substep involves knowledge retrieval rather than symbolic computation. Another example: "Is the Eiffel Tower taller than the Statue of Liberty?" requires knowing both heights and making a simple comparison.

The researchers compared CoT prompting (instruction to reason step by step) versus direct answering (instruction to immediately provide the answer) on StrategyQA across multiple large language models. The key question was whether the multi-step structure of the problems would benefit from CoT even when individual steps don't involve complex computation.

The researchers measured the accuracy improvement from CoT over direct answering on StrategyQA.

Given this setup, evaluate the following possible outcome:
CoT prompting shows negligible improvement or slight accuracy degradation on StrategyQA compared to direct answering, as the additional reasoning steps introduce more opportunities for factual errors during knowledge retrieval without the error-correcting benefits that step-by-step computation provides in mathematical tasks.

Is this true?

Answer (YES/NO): NO